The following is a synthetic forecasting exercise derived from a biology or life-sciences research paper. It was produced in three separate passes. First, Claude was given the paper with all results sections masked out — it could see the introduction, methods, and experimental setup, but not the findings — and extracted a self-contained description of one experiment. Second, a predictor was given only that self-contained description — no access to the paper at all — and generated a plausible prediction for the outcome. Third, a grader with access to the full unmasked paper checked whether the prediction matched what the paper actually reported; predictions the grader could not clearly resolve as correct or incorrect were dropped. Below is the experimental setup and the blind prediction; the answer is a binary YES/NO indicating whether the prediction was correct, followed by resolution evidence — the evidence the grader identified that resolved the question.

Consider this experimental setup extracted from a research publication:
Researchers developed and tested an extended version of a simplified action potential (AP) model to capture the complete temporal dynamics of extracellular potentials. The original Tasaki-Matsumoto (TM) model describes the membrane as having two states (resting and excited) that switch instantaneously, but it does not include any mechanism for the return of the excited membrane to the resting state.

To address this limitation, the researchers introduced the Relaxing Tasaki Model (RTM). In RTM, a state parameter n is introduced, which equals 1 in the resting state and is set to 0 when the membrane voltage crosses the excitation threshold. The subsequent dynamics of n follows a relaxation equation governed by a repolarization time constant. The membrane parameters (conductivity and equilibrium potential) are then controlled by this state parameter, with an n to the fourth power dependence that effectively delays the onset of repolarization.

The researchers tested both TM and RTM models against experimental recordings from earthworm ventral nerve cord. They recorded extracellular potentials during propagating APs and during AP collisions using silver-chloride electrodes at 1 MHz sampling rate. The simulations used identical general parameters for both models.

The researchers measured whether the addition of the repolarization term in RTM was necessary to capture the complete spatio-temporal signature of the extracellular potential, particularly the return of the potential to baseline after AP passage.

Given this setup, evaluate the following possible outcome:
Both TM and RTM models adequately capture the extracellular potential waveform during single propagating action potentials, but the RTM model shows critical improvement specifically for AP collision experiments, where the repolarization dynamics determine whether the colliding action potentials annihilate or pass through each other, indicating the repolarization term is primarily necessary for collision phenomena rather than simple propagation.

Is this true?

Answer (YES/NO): NO